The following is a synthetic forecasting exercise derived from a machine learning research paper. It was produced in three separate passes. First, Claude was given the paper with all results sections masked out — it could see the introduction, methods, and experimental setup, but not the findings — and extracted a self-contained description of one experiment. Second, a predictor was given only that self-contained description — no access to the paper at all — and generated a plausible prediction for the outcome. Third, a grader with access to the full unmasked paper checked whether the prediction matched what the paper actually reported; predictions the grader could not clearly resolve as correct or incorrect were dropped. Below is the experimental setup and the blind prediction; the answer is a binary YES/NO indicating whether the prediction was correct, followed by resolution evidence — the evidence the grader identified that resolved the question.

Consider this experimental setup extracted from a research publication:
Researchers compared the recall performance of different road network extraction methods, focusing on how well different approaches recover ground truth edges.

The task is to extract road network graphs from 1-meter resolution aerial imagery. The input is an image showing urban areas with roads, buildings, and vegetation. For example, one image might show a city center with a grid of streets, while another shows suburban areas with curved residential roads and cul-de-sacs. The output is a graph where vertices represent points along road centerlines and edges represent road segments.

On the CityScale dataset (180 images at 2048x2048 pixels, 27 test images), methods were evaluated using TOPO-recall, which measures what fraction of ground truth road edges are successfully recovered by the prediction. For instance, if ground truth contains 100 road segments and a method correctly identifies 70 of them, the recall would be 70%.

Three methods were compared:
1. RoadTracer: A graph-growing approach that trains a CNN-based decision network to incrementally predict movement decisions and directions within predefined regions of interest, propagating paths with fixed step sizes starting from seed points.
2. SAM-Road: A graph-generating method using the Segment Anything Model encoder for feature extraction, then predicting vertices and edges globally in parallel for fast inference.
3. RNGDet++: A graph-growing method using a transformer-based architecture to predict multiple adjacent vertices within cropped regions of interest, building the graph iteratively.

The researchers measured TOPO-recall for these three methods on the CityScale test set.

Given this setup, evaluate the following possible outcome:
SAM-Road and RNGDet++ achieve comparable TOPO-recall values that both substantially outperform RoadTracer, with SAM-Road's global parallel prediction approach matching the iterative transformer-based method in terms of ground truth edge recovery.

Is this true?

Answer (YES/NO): NO